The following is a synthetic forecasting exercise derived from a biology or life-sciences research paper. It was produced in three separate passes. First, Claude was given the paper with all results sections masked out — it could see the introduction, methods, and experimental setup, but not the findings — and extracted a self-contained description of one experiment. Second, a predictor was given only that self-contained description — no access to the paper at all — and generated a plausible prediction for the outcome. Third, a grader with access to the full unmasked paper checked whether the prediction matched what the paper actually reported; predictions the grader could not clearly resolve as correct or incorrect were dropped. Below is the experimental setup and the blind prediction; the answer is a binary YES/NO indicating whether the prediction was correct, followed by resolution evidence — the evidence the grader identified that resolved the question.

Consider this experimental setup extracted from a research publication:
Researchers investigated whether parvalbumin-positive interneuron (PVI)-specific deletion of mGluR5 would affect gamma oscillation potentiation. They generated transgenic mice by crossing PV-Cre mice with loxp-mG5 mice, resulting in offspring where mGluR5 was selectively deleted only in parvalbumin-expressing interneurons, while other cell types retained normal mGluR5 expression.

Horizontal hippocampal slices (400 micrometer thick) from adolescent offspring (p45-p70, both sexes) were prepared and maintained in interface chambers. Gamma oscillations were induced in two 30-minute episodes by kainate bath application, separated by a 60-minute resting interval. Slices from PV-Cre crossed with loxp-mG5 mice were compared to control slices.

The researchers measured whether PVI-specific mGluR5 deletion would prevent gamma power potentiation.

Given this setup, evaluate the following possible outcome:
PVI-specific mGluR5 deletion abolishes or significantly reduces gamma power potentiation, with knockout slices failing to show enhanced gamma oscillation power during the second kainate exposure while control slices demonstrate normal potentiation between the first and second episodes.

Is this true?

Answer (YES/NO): NO